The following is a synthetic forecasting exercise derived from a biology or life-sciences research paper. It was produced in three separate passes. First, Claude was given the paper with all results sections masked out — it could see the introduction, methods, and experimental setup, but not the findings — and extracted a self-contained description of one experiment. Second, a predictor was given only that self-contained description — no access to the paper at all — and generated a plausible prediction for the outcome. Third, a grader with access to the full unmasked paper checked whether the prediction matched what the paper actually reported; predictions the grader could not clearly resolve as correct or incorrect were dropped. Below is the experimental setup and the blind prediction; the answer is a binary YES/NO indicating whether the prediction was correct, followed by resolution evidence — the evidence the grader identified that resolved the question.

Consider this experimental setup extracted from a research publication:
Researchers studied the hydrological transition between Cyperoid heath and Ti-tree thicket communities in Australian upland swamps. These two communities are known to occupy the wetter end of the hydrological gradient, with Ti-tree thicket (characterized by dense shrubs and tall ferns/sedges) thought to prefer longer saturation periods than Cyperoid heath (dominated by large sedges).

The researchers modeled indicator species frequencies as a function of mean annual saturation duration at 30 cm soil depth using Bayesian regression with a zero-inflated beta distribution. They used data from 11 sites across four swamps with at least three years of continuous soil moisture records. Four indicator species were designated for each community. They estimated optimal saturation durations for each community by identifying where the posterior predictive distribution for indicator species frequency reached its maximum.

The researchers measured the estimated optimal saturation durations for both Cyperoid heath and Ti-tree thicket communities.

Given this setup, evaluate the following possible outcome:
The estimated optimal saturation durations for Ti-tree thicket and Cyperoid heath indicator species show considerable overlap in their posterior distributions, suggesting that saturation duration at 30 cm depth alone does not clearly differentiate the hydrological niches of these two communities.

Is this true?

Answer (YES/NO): NO